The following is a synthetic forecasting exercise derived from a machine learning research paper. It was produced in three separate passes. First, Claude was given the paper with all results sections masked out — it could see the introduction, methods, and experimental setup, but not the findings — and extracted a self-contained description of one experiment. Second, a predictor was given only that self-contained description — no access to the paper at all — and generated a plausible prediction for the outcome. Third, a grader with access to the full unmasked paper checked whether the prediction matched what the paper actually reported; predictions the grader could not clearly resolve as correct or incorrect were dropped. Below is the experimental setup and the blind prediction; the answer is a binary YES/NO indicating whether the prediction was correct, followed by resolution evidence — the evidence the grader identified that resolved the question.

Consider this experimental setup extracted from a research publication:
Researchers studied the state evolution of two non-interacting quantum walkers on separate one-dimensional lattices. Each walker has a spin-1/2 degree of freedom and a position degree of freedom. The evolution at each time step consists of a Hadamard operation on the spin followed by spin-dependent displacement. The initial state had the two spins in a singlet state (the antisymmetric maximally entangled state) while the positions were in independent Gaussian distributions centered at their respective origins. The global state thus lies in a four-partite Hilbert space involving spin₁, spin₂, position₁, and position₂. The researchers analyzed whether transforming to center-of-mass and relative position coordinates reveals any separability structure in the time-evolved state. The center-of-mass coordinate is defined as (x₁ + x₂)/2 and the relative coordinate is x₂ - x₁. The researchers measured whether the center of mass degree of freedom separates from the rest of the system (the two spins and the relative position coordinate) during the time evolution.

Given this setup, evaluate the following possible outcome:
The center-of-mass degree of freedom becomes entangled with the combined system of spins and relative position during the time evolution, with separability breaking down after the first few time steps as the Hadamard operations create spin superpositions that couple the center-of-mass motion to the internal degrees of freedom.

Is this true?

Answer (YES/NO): NO